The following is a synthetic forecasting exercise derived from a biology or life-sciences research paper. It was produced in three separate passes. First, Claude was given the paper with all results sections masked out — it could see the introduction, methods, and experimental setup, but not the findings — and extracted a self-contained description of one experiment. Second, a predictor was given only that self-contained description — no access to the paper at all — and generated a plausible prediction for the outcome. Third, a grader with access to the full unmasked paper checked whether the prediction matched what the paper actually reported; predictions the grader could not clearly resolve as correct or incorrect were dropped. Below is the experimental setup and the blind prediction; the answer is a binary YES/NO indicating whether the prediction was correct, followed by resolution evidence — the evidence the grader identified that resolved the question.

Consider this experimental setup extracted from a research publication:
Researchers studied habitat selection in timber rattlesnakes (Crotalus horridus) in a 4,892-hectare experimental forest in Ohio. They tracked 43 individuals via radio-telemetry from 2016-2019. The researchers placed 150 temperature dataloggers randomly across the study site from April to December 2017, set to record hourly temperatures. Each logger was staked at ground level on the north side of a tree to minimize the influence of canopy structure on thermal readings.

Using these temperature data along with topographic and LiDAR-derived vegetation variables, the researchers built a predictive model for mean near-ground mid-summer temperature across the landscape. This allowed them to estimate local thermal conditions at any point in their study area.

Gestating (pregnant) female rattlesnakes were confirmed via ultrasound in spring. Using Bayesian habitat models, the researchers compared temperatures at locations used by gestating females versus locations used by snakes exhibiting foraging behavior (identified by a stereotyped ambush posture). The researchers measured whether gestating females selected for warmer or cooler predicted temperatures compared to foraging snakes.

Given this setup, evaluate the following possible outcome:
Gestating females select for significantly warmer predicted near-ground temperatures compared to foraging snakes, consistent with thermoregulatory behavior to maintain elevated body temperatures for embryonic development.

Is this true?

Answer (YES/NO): YES